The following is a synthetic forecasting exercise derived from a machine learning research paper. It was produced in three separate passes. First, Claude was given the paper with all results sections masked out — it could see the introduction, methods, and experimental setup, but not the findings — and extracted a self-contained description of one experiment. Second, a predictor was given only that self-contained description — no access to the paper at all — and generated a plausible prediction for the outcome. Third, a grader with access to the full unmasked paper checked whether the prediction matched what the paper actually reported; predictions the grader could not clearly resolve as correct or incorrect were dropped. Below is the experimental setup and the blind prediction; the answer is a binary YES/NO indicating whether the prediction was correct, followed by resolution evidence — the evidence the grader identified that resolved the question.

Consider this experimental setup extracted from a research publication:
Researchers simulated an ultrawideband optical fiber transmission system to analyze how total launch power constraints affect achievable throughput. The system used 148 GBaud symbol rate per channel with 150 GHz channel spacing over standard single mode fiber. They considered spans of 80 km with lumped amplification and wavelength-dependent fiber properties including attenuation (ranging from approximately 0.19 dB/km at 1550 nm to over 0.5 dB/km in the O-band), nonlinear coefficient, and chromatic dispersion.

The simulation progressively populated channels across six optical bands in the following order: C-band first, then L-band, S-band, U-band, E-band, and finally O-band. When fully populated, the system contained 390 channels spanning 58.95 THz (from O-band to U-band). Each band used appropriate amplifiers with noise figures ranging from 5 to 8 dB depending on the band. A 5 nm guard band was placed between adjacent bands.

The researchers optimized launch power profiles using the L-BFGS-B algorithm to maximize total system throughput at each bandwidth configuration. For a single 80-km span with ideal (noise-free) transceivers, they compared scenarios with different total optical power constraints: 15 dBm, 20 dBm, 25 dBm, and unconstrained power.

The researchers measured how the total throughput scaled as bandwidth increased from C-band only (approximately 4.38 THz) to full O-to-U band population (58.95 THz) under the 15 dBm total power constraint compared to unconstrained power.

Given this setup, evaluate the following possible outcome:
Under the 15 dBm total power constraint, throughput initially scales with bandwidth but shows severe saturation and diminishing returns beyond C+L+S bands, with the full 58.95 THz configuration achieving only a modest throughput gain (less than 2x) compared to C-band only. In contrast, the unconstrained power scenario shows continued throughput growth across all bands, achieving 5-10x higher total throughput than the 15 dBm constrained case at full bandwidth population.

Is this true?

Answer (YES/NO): NO